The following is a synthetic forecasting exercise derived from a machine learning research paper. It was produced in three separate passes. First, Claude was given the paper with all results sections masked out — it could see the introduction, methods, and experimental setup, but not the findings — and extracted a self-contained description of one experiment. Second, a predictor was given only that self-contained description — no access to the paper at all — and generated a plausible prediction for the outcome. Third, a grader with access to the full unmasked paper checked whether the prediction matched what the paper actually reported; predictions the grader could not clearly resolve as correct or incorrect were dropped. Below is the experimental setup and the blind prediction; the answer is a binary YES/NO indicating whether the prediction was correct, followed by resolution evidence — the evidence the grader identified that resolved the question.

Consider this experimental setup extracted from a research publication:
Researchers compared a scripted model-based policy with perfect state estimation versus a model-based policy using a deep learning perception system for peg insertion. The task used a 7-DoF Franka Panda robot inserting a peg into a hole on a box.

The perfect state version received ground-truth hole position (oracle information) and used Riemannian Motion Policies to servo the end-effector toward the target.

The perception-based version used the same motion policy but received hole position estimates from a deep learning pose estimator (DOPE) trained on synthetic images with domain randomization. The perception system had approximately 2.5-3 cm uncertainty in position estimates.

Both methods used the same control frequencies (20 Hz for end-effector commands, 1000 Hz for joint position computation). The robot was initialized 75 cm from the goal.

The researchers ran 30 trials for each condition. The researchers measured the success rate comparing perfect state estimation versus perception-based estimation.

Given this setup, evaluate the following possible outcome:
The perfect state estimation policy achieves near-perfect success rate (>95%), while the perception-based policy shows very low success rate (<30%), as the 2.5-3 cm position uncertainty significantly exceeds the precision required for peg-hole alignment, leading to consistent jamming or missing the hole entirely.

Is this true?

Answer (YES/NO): YES